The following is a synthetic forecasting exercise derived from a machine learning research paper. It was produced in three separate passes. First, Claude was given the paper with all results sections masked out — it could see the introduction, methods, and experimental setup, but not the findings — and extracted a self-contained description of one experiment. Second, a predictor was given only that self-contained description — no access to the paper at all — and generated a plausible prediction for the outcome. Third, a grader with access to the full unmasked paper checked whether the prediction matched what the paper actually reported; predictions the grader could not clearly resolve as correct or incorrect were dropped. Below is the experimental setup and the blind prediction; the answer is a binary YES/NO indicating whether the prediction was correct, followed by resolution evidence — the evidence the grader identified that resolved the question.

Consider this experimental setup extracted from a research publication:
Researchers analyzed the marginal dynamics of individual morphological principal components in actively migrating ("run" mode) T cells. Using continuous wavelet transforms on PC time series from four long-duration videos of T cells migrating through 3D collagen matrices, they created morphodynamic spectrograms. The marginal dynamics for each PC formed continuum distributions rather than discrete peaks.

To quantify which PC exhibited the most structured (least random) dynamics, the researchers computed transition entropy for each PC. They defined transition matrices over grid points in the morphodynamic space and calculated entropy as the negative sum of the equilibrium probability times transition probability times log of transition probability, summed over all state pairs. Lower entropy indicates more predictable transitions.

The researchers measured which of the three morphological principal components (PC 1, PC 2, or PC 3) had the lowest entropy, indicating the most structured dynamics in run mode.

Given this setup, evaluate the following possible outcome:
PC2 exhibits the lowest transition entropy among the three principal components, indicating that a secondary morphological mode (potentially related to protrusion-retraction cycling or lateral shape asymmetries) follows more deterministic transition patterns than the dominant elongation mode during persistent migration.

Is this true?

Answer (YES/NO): YES